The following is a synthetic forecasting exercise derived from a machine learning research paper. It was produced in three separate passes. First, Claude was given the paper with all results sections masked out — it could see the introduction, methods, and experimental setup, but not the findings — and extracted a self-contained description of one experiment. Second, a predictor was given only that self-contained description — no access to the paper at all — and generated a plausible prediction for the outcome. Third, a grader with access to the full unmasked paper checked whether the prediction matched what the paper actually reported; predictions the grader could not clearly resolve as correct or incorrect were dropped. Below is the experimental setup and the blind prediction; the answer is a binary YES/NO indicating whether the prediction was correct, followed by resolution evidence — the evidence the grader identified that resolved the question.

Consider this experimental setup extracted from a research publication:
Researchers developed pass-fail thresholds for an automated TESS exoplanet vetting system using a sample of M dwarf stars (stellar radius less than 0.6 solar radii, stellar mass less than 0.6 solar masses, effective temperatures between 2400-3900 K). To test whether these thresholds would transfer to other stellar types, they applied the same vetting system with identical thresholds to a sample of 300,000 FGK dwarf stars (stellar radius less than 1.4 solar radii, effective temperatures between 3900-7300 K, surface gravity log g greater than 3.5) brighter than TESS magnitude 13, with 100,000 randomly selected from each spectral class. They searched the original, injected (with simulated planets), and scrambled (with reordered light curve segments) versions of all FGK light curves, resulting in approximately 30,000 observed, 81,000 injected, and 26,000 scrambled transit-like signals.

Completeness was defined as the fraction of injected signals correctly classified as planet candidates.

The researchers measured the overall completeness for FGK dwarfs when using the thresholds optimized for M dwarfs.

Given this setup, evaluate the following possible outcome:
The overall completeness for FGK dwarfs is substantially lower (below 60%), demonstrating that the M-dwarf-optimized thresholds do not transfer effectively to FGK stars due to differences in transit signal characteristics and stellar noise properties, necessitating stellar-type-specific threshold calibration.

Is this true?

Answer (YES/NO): NO